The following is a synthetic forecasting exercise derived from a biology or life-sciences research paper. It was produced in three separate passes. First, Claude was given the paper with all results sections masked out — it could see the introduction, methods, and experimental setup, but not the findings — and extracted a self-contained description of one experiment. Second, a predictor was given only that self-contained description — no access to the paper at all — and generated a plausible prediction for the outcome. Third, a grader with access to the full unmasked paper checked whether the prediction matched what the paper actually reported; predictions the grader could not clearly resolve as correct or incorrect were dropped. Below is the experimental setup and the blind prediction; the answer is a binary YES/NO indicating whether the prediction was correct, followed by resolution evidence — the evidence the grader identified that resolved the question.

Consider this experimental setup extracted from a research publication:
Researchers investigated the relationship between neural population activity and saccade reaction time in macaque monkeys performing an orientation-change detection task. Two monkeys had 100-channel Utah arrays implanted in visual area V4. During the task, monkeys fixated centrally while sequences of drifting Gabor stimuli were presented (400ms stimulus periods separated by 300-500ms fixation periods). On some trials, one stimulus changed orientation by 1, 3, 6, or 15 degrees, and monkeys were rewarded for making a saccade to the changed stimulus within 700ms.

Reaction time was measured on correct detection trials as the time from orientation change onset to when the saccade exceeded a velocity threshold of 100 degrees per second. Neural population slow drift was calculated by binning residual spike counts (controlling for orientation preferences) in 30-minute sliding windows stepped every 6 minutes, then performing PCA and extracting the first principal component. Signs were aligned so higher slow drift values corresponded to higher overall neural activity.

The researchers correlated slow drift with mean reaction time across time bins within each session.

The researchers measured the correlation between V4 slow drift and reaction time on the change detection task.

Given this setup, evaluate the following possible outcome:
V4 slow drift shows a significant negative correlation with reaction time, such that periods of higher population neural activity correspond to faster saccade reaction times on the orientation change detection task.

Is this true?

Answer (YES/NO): NO